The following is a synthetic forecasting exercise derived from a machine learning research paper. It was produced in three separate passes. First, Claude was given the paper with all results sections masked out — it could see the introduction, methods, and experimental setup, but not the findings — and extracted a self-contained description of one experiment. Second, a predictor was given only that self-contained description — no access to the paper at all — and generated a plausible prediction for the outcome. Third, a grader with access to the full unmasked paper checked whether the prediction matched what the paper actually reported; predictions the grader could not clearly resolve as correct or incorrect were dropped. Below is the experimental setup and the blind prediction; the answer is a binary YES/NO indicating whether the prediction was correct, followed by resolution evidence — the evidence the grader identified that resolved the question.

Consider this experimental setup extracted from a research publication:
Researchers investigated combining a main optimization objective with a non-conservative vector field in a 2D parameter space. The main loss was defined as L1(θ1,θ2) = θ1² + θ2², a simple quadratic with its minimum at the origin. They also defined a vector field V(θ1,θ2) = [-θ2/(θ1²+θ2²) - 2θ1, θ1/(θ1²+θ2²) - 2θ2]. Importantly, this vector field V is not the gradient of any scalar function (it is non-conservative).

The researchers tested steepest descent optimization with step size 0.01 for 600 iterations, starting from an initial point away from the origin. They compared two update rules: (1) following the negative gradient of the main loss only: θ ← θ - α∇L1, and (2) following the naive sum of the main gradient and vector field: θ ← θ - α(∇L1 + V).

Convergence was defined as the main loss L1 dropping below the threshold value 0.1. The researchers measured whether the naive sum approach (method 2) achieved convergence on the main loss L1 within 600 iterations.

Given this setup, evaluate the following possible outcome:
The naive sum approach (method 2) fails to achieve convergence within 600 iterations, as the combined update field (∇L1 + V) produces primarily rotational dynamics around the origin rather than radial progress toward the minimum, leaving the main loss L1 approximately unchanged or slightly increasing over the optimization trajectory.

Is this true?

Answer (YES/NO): NO